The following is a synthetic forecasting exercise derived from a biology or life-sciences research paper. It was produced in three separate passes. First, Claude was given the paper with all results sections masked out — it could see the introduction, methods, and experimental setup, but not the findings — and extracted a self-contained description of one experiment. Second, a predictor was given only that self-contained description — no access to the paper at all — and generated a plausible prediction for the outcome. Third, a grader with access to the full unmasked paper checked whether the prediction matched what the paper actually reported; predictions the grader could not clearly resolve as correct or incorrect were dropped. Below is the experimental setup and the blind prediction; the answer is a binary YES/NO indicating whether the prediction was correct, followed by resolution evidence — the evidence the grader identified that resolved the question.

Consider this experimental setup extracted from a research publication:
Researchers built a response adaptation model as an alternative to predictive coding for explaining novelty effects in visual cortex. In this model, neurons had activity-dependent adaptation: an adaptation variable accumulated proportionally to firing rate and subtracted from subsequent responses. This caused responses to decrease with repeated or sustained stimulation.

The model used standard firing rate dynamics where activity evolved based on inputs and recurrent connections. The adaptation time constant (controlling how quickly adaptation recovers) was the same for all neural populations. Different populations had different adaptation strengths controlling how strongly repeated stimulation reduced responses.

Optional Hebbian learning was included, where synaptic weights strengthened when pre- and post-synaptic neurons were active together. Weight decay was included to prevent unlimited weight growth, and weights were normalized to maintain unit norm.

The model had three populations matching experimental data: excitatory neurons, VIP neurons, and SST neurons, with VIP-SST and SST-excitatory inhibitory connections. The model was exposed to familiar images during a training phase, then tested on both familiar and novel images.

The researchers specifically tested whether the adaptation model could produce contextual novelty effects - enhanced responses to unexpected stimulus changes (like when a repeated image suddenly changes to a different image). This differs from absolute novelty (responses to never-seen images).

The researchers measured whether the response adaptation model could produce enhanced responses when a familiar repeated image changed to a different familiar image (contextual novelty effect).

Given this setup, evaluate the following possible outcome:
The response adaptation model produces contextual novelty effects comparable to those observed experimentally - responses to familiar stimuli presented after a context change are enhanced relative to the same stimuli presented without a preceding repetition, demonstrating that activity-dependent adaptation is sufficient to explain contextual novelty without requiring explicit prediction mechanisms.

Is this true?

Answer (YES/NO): YES